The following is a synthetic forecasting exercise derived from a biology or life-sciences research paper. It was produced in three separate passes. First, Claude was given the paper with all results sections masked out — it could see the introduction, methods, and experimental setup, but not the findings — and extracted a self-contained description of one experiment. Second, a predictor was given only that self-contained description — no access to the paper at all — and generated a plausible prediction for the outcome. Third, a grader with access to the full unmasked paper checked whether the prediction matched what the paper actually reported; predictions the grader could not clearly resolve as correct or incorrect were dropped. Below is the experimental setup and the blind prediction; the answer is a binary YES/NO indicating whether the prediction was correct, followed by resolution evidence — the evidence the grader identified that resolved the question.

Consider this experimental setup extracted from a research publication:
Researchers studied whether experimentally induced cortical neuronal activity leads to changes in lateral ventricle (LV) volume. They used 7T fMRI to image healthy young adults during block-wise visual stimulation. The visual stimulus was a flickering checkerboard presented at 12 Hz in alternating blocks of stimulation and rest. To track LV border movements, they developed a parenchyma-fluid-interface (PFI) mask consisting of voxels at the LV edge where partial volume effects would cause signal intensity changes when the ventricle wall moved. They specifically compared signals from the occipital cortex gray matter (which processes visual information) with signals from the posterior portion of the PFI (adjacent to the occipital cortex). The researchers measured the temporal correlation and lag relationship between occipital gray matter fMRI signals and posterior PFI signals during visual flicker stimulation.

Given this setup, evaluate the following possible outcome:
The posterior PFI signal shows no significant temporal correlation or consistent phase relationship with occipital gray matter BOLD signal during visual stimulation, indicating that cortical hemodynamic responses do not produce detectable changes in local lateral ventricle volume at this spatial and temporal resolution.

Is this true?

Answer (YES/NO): NO